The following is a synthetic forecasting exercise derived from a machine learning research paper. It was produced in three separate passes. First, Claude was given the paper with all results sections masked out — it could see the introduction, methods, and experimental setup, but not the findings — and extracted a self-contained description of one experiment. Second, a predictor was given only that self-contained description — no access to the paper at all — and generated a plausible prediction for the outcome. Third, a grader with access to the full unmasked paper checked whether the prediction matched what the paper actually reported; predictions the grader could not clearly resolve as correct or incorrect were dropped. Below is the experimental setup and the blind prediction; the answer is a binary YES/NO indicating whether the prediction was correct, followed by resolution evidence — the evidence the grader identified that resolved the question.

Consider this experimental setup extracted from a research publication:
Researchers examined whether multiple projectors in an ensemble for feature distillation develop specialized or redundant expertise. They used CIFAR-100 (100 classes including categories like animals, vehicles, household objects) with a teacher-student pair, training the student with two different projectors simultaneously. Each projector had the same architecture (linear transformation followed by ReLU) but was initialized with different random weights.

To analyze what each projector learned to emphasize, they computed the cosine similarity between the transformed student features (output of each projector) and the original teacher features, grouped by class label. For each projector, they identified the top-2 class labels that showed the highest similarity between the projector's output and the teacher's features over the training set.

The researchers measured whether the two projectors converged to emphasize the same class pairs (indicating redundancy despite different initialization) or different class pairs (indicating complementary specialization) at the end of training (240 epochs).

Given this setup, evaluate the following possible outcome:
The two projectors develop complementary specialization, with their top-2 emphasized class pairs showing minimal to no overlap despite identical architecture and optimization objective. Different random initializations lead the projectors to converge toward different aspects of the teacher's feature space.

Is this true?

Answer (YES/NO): YES